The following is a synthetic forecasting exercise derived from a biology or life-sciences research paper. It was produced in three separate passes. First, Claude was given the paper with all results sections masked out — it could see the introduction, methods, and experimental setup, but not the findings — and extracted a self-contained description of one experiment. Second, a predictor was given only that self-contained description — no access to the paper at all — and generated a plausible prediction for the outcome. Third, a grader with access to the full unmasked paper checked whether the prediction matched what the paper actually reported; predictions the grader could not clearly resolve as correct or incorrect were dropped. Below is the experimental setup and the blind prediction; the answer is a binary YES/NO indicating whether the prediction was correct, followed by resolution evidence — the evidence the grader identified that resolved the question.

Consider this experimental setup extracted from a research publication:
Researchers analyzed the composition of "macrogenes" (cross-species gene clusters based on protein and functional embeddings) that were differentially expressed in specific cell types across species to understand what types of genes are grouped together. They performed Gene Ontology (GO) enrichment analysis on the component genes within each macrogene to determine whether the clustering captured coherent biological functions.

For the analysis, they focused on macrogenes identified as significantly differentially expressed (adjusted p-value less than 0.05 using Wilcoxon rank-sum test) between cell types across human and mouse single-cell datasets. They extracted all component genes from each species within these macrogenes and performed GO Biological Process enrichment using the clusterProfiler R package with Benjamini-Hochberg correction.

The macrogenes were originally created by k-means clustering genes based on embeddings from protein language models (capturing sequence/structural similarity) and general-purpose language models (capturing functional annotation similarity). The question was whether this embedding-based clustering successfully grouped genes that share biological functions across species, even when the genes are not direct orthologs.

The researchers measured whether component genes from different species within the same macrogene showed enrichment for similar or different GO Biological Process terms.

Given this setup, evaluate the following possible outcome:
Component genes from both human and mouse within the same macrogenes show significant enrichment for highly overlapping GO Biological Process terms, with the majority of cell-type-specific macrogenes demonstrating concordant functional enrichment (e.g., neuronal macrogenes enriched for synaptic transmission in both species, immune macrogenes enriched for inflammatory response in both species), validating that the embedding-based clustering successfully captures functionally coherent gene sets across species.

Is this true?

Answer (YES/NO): YES